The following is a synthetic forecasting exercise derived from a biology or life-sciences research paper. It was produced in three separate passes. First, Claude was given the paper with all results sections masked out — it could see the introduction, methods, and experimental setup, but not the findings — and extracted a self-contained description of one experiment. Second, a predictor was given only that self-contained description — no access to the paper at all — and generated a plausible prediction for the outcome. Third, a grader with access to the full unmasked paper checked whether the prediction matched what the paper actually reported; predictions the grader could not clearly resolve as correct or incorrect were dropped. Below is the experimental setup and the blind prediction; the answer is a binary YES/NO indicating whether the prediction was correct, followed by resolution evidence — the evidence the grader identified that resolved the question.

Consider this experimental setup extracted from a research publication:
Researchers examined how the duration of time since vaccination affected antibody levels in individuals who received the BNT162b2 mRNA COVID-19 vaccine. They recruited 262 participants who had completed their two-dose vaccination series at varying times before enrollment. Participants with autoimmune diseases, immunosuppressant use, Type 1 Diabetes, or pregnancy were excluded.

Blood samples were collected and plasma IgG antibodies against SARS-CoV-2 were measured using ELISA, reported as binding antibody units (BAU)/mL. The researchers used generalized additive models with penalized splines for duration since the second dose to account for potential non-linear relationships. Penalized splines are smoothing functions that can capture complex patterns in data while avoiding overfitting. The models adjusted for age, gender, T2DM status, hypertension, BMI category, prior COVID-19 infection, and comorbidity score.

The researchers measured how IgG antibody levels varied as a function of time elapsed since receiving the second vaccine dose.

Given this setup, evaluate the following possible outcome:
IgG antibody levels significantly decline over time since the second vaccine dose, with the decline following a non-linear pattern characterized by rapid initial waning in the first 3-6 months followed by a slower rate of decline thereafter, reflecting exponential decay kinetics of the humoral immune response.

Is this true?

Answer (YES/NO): NO